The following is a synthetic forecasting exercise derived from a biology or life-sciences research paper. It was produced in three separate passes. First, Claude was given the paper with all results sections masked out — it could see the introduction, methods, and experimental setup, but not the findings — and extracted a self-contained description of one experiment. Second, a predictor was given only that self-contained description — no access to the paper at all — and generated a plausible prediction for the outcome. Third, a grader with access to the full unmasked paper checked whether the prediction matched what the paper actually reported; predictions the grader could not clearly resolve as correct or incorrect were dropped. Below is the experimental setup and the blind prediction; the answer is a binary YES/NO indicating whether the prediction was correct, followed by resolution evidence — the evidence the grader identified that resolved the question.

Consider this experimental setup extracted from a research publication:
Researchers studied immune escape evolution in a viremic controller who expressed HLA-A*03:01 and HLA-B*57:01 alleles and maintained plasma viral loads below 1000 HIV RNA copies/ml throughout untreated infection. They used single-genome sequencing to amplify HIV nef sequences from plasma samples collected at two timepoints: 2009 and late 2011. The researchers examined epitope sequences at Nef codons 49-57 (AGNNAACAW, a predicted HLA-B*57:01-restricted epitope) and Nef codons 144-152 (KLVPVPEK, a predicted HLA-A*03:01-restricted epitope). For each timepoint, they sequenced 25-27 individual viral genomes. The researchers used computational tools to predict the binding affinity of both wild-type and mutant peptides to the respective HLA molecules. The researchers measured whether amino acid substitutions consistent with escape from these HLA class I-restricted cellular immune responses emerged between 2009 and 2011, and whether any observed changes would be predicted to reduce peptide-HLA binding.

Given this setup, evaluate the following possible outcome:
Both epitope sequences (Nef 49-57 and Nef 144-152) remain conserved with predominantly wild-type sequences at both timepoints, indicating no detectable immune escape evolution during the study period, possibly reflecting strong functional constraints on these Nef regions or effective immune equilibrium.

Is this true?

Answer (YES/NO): NO